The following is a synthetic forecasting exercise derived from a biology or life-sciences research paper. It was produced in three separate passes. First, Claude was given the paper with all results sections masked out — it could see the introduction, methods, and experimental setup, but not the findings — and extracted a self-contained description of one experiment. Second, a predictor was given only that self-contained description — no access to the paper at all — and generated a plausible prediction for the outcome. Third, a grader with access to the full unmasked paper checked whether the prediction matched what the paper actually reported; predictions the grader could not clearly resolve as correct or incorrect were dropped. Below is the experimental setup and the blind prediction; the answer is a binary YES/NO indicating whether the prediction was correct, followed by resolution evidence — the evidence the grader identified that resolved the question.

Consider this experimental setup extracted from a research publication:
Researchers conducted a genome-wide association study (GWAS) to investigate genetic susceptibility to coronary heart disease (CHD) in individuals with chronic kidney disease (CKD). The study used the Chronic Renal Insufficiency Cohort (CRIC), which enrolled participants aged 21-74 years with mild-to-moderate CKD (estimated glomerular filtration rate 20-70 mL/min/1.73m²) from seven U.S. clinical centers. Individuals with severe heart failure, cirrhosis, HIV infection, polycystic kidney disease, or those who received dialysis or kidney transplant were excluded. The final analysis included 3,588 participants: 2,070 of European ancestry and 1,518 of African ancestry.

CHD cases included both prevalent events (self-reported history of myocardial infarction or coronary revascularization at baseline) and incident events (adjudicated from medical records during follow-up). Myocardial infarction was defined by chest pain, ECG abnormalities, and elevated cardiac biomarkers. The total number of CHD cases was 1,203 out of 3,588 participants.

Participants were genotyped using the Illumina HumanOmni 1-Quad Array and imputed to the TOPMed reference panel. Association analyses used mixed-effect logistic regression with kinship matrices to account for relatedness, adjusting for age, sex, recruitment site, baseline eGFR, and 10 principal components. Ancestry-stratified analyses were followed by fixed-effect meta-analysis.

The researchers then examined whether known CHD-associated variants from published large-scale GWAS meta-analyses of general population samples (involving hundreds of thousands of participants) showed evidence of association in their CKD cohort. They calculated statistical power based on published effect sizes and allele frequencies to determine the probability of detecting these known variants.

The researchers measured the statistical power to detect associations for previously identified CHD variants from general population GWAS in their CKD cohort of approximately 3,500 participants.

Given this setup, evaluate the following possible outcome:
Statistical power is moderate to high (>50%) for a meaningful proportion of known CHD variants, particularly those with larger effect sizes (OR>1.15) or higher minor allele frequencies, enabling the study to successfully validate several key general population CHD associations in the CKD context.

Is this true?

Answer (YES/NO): NO